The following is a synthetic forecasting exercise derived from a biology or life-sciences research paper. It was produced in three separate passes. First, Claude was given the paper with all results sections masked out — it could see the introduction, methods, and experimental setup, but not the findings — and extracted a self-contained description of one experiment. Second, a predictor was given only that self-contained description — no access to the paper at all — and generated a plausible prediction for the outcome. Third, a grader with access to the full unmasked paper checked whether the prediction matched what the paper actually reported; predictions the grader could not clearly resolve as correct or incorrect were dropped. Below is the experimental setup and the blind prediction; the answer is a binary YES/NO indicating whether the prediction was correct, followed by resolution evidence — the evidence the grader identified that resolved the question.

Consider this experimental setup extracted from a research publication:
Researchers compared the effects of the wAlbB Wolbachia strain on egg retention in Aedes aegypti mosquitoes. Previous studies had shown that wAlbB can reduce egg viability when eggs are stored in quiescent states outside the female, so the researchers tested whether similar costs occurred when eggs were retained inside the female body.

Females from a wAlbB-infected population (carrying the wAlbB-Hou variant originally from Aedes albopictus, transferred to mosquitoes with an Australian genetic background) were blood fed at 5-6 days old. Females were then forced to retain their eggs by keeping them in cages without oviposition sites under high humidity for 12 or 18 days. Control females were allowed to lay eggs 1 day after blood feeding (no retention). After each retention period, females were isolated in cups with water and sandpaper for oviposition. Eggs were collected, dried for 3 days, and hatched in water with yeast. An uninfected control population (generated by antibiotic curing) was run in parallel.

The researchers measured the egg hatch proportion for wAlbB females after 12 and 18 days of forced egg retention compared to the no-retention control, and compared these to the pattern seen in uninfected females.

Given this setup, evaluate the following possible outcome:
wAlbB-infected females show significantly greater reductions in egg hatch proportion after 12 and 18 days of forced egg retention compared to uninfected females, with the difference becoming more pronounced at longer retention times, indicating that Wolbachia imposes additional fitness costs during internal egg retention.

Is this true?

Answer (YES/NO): NO